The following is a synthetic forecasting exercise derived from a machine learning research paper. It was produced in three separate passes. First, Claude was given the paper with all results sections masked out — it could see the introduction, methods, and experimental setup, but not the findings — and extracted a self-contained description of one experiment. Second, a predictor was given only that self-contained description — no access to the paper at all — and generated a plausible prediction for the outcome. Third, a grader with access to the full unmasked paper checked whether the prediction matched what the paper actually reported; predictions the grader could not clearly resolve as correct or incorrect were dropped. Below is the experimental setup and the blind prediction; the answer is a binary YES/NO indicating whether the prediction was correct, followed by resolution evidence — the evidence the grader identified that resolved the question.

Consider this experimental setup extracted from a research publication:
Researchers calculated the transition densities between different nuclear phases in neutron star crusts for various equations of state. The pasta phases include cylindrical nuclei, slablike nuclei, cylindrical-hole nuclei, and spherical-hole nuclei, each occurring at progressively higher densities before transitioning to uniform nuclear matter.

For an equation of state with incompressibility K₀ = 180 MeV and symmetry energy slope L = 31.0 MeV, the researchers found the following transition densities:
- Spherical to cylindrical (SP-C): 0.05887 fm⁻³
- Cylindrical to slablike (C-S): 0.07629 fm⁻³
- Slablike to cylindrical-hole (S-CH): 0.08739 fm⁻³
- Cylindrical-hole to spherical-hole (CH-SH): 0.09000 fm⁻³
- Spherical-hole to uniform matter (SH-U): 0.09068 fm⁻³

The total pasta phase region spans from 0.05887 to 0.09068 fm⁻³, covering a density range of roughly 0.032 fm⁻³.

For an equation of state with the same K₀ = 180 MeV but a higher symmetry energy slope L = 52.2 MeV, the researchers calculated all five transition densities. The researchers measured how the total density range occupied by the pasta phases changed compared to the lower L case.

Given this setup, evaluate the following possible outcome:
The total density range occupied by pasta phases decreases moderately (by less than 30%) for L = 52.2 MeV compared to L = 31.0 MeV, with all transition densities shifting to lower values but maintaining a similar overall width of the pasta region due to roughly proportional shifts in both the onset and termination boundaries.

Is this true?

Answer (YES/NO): NO